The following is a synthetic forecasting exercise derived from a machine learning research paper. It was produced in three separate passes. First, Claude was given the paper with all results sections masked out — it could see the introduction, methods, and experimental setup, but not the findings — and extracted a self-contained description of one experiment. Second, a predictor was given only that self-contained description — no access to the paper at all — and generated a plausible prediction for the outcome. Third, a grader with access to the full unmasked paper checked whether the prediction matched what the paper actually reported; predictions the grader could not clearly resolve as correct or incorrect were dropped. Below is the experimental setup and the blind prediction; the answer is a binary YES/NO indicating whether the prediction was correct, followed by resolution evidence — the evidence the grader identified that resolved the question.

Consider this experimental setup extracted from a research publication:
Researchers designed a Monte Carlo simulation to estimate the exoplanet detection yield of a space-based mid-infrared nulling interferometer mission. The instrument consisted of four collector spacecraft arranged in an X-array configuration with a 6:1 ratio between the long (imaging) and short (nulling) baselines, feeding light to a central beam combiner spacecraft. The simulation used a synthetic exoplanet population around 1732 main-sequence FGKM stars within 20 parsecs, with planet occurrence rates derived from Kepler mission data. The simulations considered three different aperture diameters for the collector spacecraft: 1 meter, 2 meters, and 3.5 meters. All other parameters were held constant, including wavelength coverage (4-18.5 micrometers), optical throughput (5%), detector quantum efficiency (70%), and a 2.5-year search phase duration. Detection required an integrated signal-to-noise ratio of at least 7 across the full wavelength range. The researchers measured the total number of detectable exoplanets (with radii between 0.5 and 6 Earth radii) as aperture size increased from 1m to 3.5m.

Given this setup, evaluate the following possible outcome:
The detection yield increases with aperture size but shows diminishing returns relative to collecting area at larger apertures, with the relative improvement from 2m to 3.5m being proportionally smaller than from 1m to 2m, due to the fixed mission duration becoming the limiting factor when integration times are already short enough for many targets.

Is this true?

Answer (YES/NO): NO